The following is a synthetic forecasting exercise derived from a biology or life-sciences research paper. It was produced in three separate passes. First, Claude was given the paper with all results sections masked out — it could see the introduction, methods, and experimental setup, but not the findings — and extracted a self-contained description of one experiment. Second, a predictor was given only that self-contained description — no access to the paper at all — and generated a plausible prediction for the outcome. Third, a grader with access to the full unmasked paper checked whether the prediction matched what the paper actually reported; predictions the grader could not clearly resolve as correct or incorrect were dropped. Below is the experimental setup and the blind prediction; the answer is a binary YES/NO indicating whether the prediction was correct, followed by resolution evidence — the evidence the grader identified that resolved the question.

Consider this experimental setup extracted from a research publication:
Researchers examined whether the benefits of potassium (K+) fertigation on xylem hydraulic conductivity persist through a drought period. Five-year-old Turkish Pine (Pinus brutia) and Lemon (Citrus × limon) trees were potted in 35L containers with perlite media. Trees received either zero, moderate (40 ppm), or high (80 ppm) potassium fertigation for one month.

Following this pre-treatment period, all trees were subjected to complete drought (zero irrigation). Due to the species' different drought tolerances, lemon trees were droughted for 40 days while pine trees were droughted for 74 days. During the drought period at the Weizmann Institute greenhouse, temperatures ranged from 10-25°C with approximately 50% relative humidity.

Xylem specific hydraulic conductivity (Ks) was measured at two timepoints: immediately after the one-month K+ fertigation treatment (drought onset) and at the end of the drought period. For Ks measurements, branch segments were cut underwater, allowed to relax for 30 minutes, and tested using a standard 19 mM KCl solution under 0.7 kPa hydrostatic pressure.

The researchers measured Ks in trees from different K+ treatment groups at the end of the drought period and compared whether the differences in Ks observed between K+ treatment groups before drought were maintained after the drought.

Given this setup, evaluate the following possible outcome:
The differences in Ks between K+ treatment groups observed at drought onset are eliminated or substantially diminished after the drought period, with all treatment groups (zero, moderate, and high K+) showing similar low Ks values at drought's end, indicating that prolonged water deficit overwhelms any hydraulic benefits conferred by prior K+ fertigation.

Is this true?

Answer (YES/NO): YES